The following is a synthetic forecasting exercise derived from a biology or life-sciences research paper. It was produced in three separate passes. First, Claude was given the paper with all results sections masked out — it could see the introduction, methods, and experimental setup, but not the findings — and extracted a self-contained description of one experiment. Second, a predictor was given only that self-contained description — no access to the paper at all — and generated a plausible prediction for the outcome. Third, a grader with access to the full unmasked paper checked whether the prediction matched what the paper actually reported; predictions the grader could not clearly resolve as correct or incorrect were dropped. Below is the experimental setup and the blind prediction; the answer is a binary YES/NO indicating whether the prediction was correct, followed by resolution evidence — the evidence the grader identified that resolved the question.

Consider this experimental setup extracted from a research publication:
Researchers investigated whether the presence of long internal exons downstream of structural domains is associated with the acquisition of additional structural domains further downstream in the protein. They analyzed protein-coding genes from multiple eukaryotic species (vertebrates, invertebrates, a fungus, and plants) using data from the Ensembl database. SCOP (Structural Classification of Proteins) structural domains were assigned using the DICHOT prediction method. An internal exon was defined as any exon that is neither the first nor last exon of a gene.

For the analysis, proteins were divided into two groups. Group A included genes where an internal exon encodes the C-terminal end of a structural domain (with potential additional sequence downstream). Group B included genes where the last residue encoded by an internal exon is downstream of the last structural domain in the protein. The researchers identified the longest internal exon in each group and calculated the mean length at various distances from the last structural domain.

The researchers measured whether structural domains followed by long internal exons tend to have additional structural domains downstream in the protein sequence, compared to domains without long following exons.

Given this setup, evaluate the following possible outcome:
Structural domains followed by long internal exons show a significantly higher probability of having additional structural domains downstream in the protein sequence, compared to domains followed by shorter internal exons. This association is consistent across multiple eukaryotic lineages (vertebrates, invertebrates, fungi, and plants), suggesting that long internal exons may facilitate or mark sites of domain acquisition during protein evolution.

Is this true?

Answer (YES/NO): YES